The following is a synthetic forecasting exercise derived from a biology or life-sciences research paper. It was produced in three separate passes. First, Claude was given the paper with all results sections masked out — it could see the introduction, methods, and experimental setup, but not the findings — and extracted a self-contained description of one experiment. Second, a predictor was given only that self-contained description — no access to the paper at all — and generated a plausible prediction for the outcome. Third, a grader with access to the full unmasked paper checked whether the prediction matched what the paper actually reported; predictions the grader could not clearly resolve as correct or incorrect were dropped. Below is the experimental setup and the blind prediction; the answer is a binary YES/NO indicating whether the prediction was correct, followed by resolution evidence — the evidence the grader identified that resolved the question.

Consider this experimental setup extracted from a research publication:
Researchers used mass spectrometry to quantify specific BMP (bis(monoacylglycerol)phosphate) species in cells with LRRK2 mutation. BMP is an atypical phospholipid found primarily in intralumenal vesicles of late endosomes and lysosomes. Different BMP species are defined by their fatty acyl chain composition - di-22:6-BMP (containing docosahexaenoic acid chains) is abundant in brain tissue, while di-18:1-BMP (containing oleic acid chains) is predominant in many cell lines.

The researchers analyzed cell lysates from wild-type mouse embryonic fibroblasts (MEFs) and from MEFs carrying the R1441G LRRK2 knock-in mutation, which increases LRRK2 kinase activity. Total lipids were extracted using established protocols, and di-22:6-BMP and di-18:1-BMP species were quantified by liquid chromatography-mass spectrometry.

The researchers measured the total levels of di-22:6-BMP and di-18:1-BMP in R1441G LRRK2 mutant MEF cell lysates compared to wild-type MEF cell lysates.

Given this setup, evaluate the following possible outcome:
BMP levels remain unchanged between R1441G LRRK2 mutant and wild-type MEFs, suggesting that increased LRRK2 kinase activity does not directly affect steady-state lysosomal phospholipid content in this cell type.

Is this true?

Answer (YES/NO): NO